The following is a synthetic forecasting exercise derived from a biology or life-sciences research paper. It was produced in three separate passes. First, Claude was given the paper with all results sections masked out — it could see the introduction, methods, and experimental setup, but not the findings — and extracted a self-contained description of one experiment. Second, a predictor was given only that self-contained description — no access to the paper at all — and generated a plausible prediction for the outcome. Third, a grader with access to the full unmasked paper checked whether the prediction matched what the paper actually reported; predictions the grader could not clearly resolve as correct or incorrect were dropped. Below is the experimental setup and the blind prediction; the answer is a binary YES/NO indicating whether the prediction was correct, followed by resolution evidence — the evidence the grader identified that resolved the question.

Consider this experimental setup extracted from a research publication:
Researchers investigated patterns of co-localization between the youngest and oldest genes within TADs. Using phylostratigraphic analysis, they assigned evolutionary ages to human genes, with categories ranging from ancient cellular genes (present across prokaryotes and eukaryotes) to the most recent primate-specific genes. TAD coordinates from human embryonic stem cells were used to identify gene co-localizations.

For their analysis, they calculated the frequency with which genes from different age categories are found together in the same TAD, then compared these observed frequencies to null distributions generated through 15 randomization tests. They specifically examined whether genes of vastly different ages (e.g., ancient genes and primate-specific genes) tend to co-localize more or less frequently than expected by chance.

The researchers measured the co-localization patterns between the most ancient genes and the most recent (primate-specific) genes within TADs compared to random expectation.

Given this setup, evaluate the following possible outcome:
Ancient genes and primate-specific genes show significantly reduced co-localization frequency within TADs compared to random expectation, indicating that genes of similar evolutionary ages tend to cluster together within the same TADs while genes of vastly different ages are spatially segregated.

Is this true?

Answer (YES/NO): YES